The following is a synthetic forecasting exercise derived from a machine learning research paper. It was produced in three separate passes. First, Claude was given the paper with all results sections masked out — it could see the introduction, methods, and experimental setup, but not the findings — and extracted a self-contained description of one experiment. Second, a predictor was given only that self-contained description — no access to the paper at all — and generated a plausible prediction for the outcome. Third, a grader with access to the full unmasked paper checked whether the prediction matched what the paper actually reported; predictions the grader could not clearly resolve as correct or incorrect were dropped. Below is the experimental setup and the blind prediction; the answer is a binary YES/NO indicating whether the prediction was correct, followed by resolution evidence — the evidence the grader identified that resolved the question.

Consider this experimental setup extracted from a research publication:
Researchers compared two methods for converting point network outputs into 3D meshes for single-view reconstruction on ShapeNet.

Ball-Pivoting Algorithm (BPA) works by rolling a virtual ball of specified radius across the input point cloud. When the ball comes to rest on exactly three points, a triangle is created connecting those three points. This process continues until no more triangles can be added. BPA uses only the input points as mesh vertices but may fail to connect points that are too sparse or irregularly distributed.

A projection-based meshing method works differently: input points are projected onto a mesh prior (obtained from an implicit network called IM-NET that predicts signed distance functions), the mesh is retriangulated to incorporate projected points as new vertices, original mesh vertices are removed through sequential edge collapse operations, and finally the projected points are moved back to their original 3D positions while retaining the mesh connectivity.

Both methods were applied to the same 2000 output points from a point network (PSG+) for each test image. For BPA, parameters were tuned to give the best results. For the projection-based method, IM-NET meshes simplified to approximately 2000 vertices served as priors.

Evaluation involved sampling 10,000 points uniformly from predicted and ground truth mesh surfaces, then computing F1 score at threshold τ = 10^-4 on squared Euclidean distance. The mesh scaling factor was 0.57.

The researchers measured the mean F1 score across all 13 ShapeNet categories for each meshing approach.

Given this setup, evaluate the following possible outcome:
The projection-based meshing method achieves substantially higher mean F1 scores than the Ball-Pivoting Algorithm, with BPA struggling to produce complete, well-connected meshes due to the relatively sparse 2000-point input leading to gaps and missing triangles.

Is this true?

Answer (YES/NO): NO